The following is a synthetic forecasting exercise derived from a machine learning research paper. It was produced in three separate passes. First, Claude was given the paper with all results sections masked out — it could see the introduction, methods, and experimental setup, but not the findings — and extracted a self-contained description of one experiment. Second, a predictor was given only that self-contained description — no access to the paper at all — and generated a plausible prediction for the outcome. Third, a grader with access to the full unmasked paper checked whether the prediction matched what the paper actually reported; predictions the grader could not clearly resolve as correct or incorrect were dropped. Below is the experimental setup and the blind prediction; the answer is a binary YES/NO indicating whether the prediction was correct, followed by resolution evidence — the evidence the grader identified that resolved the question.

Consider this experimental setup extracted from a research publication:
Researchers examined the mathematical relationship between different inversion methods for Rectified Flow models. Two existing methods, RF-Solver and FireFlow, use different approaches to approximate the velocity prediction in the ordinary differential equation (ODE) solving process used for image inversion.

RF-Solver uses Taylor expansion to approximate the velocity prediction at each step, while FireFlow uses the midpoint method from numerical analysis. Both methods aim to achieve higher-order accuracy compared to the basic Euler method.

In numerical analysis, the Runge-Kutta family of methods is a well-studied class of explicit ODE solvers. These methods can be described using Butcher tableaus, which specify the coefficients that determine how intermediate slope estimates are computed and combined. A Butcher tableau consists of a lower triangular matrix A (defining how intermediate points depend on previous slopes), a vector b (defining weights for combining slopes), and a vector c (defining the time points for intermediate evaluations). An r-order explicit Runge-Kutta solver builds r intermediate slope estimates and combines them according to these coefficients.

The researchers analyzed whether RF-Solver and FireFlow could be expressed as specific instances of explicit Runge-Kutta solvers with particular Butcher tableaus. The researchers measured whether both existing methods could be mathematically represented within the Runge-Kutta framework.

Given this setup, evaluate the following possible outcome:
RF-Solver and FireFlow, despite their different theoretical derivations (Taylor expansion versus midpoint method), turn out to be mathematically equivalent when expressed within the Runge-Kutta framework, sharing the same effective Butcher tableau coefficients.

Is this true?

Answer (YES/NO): NO